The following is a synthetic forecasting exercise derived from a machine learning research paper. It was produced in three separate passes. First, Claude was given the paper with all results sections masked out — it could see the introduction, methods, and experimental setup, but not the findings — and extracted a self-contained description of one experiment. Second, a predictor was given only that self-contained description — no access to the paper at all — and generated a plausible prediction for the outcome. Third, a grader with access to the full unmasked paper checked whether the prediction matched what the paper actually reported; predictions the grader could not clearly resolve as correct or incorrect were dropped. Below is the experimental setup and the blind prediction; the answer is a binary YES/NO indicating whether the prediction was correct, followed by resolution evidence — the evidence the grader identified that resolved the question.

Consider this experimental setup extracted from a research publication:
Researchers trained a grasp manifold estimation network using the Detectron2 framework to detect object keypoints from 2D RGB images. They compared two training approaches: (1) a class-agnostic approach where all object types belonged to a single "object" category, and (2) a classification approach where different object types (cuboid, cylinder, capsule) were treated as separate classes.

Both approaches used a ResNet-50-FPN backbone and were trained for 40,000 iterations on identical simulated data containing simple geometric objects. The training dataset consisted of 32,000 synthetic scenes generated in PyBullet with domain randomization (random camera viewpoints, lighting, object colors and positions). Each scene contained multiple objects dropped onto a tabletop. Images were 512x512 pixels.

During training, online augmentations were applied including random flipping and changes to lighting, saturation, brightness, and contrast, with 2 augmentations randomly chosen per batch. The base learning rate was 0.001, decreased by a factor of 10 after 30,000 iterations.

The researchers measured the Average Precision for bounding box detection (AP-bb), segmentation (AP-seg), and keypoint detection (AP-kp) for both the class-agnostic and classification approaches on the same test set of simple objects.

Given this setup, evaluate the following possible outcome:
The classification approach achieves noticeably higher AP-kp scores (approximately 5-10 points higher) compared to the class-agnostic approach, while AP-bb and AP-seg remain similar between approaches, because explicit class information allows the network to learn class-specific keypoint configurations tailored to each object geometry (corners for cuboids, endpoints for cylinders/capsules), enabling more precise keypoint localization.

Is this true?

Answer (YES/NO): NO